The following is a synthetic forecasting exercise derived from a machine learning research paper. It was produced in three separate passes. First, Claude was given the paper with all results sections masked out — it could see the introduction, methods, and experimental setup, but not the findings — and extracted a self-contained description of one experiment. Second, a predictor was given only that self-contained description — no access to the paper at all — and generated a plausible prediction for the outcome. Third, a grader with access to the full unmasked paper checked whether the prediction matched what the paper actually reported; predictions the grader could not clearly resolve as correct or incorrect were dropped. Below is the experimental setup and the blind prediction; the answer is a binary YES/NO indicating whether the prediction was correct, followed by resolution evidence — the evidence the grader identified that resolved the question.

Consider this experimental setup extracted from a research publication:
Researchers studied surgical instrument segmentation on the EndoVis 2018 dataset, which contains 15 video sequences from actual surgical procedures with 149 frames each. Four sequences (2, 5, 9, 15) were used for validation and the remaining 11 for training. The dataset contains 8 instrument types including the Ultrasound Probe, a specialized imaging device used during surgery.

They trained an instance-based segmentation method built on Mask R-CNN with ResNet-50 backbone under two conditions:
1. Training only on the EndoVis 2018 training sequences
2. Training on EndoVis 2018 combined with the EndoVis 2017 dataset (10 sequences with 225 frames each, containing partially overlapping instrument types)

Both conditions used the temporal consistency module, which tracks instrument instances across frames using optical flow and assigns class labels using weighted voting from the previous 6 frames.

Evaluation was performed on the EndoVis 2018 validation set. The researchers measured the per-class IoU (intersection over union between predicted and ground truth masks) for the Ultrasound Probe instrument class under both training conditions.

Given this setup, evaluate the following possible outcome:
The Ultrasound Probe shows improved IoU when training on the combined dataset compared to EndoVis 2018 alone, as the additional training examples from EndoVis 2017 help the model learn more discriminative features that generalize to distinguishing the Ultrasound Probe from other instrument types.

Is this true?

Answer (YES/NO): NO